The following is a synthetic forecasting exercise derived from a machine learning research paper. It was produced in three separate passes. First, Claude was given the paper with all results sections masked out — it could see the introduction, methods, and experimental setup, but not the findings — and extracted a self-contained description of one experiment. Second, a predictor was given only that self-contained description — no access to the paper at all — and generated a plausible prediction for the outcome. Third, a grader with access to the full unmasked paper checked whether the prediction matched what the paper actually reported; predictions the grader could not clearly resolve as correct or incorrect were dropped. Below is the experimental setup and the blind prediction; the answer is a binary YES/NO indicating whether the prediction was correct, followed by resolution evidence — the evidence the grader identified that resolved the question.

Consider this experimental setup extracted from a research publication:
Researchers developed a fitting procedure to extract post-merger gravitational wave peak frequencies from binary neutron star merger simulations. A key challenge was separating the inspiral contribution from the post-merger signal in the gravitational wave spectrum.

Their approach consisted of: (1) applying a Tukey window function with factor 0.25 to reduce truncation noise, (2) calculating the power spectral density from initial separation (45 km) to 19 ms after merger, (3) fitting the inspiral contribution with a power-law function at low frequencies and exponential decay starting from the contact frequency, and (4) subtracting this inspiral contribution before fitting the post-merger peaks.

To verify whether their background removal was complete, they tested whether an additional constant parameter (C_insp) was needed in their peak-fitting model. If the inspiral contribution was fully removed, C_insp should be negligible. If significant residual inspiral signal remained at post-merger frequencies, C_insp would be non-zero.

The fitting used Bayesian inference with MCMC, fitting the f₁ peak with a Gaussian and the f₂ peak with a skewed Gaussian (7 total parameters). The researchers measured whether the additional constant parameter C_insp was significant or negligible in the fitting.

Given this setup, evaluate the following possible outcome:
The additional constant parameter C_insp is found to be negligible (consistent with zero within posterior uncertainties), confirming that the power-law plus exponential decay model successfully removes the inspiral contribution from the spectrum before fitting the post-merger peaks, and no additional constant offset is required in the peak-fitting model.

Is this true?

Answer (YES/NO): YES